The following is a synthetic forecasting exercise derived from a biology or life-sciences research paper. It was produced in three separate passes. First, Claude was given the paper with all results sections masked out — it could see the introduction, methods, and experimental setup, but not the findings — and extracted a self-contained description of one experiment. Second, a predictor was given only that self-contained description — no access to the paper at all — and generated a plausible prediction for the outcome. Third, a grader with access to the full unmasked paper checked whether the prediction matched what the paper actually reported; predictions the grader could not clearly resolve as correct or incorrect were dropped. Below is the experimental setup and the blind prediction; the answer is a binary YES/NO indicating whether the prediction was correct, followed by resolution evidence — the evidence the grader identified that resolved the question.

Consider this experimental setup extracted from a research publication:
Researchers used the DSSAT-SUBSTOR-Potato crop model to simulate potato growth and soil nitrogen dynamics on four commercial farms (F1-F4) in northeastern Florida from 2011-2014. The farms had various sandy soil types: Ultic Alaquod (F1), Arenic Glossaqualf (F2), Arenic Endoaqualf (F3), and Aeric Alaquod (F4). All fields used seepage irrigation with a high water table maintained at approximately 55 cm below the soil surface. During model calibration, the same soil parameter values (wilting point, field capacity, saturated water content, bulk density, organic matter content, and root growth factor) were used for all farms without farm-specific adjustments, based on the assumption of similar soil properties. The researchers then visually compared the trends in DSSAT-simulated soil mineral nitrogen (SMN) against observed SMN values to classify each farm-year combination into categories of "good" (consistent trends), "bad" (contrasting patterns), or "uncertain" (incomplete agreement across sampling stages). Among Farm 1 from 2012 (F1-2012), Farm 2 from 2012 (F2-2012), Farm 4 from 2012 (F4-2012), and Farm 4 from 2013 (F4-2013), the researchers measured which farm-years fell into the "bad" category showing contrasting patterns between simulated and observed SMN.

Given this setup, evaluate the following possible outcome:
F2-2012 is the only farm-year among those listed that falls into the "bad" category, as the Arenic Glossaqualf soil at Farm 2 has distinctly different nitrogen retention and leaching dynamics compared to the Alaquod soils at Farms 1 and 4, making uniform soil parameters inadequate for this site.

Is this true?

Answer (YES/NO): NO